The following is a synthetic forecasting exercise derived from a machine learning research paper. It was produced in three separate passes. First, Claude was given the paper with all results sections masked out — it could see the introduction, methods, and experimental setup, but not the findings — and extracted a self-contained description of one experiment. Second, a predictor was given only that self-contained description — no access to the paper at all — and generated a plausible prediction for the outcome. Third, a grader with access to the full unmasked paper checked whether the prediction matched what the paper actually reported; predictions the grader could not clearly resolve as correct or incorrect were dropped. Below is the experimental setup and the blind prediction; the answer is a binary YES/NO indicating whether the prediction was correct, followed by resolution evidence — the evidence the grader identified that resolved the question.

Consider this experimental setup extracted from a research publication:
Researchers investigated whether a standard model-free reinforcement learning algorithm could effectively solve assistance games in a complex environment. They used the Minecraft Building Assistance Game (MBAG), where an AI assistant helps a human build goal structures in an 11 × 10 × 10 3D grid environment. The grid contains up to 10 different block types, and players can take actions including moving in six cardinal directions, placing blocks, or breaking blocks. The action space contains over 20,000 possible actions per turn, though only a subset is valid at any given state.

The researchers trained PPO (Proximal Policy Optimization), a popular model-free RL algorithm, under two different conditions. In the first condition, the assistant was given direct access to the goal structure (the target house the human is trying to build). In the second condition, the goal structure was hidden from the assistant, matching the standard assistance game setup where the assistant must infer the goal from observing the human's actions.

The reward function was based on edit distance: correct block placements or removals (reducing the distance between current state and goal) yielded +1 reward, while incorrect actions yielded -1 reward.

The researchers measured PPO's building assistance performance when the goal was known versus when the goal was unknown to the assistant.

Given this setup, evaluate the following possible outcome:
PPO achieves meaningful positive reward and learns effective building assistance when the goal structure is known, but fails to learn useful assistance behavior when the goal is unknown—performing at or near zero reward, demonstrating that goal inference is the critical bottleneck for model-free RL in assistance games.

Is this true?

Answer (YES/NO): YES